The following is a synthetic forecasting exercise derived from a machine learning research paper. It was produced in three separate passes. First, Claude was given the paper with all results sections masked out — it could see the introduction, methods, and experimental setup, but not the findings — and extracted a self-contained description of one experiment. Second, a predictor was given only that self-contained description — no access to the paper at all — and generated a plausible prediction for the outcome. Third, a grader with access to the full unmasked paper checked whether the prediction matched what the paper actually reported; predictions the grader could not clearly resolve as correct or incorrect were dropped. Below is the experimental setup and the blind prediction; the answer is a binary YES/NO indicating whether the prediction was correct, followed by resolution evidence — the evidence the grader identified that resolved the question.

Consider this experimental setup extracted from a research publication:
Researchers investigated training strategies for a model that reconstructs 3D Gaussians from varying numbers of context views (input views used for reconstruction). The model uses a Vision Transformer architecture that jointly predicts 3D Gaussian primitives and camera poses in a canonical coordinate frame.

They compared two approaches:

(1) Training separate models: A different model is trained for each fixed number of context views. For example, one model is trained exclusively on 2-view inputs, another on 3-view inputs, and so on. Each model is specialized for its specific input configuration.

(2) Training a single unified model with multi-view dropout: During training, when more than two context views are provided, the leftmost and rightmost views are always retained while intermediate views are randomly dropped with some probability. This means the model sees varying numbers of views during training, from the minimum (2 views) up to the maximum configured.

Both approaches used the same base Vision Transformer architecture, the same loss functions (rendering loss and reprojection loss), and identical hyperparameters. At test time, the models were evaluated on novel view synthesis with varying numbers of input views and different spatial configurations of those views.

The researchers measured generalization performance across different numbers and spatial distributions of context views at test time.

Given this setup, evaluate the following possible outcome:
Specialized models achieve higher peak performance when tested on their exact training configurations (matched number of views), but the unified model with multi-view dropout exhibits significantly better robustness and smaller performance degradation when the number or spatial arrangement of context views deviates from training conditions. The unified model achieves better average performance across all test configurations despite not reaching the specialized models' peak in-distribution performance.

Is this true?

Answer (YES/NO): NO